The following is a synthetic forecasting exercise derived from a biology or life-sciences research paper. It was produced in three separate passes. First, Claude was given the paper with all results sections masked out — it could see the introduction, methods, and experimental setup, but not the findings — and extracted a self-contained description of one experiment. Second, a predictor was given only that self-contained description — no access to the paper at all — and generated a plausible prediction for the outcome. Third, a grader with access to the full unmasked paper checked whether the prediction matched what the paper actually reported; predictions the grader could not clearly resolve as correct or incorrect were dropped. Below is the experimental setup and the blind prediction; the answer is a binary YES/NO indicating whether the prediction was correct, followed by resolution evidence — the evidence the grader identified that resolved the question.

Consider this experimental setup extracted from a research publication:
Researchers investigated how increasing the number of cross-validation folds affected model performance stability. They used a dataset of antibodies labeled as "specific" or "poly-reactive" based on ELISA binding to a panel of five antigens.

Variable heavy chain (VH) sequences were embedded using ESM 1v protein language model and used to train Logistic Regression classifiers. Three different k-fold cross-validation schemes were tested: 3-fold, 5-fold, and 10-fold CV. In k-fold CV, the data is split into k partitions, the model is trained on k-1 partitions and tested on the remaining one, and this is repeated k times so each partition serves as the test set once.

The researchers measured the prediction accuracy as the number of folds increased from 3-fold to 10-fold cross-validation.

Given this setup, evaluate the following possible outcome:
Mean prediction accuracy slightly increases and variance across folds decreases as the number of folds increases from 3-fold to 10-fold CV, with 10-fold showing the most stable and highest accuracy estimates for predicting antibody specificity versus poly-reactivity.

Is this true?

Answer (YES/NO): NO